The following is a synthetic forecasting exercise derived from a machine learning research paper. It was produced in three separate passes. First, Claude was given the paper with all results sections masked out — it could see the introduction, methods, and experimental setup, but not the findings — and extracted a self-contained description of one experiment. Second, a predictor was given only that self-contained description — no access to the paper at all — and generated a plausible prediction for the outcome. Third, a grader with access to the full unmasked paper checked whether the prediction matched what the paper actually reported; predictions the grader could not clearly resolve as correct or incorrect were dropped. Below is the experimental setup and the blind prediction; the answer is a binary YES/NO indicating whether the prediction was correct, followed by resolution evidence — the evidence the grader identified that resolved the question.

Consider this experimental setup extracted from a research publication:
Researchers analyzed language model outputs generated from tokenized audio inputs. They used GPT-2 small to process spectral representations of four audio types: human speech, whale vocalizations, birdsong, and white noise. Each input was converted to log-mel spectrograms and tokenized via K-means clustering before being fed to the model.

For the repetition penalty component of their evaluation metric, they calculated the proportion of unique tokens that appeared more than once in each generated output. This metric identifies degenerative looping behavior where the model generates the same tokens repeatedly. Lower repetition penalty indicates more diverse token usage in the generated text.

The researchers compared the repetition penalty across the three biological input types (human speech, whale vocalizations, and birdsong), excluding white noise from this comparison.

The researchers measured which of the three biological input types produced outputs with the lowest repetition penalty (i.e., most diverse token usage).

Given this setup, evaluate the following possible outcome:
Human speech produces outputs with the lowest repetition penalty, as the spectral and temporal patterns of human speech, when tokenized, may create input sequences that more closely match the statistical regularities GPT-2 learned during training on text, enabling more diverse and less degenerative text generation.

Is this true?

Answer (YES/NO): NO